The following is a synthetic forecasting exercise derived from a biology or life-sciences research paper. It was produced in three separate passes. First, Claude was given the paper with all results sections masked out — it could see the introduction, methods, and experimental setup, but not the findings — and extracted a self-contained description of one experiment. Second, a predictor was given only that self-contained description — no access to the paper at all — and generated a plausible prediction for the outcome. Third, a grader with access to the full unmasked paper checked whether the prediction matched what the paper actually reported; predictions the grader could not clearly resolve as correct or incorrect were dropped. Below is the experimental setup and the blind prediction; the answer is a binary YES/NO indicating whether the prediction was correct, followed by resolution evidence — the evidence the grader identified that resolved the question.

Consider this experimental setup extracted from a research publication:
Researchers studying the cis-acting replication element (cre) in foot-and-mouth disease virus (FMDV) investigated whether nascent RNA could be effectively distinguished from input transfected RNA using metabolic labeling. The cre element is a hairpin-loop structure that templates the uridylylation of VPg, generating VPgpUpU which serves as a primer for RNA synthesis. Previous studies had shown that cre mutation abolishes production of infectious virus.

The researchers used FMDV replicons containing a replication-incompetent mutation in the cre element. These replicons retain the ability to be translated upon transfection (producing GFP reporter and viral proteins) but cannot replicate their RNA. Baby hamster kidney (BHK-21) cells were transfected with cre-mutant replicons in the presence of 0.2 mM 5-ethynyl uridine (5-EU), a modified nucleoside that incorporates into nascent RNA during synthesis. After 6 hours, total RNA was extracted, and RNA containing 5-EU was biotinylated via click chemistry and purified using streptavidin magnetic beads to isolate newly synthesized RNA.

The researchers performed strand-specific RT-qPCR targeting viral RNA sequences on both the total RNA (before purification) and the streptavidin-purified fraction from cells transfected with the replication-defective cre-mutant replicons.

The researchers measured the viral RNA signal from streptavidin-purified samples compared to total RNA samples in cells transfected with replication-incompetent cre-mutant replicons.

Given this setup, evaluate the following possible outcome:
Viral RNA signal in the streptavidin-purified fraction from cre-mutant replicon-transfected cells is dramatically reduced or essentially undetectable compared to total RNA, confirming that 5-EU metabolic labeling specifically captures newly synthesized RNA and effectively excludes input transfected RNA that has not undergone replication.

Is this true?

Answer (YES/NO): YES